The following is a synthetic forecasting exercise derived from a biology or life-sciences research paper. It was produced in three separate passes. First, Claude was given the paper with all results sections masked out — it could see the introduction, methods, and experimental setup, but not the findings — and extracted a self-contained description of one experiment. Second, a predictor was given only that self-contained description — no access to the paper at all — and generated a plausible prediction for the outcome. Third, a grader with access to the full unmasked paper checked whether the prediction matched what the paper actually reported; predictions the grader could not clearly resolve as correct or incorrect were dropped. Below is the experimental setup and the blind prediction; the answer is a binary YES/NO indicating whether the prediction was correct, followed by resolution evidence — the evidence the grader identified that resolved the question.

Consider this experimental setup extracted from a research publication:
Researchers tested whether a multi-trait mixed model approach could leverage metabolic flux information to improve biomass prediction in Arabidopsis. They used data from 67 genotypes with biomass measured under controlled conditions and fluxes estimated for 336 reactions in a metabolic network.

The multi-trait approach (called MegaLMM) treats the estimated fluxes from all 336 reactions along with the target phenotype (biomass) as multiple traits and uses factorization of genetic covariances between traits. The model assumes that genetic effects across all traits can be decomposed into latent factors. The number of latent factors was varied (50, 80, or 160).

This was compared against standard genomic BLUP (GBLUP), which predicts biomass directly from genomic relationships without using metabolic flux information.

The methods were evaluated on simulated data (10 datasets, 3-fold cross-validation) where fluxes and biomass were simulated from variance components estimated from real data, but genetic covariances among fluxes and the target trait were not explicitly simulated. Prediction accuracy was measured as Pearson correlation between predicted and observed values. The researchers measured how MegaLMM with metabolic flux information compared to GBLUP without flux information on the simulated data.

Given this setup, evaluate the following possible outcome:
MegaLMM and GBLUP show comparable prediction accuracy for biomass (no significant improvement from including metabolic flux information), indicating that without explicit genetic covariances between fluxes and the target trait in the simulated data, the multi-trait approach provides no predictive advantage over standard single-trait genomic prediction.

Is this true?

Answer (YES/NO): NO